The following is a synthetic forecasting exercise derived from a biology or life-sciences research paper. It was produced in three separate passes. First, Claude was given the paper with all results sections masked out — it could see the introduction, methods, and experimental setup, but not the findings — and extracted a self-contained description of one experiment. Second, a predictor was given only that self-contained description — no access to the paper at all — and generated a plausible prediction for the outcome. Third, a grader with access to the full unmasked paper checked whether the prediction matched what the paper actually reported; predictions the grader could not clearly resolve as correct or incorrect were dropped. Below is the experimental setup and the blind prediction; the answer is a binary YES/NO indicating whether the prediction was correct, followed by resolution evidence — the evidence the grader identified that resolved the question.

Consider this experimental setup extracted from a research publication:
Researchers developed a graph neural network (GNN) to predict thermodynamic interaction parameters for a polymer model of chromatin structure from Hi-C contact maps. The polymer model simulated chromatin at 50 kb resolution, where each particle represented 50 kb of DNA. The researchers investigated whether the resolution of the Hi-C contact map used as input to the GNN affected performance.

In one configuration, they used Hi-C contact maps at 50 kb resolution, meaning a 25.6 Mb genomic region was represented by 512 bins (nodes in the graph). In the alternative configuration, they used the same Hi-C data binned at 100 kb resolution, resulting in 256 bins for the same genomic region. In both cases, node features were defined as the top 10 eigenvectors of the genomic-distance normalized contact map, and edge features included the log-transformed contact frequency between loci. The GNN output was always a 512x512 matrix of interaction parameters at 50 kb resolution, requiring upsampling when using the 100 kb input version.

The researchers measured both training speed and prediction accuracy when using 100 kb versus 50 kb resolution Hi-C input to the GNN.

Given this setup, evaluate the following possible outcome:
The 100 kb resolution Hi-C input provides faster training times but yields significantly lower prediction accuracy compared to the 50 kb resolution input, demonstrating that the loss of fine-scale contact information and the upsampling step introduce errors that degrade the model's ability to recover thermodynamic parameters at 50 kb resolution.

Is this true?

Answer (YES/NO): NO